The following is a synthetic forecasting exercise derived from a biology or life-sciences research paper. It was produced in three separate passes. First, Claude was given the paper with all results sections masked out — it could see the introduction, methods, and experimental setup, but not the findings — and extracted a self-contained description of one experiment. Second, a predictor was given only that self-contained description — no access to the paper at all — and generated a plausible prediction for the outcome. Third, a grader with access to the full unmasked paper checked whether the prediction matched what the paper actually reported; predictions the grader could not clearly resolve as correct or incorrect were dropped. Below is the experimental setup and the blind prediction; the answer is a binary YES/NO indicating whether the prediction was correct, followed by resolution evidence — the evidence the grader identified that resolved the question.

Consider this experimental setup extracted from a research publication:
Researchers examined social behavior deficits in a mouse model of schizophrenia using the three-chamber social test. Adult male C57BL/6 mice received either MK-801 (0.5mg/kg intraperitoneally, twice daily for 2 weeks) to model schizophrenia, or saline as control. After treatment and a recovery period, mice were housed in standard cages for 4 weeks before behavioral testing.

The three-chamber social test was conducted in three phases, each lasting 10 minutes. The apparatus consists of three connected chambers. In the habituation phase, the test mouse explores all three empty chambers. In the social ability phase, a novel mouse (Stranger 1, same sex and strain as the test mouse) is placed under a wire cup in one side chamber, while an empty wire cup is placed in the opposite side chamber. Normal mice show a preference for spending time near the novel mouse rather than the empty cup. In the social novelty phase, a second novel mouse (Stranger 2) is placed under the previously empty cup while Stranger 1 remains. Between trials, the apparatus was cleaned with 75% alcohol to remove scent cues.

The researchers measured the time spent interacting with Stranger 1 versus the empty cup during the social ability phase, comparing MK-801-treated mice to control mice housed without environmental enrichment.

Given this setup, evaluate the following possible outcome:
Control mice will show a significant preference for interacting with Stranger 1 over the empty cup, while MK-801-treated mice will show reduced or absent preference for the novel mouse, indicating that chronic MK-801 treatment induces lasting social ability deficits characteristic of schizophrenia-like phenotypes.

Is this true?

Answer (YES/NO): NO